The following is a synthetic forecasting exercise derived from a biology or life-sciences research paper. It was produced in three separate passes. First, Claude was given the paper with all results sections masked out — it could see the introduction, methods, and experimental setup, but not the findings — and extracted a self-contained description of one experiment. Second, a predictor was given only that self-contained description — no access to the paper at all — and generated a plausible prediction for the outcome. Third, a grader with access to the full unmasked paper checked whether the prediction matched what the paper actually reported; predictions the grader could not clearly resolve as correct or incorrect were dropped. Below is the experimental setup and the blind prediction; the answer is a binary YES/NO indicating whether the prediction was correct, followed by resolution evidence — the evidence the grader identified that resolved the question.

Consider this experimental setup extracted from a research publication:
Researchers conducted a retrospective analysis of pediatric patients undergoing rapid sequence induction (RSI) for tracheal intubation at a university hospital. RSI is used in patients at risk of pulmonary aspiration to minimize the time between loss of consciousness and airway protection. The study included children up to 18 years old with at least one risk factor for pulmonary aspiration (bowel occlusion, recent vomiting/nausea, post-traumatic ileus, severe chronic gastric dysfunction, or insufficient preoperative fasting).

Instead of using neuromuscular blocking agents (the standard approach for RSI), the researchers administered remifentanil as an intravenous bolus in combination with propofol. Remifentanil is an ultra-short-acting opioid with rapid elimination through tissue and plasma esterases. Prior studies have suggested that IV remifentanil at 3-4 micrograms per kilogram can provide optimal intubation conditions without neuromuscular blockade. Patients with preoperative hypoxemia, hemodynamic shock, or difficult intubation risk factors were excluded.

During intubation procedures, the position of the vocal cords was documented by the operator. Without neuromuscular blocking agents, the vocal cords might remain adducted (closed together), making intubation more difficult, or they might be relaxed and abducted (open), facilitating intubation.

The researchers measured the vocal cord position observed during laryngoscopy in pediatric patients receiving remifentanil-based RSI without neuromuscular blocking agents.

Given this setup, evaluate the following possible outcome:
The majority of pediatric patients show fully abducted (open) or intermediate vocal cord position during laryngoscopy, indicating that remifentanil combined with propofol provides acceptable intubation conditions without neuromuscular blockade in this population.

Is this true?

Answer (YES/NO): YES